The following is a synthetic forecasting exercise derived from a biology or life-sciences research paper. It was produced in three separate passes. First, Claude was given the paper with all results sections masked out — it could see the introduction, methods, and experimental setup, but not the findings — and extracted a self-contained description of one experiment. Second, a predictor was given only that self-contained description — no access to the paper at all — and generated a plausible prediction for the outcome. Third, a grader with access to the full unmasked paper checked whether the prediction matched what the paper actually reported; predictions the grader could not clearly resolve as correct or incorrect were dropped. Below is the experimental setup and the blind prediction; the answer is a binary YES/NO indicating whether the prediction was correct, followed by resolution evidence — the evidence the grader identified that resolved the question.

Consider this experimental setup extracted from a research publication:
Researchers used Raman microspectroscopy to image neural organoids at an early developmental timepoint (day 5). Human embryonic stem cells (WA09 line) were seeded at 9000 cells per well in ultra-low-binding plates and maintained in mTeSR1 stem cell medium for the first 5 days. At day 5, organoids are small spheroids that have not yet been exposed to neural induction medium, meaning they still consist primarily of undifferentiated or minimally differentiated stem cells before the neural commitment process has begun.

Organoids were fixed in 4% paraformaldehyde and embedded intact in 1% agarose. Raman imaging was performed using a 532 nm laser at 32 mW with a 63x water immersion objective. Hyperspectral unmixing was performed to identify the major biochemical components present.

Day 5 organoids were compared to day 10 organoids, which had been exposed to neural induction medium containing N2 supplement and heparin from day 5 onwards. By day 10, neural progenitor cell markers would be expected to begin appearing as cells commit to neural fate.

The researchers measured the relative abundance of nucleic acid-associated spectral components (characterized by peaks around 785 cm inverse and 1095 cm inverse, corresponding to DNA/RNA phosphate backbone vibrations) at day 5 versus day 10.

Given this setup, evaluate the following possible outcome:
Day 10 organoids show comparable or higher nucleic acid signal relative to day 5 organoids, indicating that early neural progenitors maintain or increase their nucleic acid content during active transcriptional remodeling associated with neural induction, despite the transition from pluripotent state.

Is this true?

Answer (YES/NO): YES